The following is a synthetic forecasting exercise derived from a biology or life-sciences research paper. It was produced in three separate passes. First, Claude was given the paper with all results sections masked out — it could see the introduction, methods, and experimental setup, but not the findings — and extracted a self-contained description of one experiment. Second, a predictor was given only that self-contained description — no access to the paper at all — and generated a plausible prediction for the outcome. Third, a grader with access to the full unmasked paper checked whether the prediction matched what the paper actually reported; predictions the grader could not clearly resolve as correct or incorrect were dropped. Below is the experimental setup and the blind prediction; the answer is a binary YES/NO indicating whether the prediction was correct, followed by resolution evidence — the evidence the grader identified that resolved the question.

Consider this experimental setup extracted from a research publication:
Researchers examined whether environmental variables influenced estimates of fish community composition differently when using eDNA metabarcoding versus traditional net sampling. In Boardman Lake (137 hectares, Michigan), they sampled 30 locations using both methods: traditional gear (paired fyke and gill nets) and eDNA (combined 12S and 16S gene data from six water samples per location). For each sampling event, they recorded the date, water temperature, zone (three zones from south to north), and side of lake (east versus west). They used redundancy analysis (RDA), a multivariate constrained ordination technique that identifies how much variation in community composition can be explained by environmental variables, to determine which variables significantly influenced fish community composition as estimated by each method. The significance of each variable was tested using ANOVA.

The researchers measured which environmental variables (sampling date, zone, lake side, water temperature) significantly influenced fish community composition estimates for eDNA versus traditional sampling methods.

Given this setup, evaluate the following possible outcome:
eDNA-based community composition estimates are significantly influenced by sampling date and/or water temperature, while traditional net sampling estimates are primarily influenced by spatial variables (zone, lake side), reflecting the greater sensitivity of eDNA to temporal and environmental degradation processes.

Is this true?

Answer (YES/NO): NO